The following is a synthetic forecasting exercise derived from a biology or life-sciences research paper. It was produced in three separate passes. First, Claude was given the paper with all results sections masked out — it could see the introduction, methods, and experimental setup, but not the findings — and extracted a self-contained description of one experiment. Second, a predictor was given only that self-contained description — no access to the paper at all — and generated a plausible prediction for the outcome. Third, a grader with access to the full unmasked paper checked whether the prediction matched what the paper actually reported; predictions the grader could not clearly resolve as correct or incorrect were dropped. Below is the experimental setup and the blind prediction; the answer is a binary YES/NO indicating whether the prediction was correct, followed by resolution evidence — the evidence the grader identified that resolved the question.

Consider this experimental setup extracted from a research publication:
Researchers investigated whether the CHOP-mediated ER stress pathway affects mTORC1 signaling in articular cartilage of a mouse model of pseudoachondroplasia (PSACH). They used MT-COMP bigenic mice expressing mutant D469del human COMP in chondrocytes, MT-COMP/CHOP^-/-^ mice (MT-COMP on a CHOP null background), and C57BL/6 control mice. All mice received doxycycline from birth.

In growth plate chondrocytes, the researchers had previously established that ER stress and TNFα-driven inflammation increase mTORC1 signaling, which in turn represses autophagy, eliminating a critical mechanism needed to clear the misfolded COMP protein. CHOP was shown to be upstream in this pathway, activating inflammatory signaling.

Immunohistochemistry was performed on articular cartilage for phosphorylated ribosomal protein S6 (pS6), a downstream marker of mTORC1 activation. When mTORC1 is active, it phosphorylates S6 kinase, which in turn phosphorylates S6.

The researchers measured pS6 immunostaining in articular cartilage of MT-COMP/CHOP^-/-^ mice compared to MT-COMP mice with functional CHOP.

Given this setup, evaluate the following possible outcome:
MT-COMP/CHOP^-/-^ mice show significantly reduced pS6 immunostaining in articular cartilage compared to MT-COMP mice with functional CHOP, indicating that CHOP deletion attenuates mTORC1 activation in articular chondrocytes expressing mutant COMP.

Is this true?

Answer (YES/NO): YES